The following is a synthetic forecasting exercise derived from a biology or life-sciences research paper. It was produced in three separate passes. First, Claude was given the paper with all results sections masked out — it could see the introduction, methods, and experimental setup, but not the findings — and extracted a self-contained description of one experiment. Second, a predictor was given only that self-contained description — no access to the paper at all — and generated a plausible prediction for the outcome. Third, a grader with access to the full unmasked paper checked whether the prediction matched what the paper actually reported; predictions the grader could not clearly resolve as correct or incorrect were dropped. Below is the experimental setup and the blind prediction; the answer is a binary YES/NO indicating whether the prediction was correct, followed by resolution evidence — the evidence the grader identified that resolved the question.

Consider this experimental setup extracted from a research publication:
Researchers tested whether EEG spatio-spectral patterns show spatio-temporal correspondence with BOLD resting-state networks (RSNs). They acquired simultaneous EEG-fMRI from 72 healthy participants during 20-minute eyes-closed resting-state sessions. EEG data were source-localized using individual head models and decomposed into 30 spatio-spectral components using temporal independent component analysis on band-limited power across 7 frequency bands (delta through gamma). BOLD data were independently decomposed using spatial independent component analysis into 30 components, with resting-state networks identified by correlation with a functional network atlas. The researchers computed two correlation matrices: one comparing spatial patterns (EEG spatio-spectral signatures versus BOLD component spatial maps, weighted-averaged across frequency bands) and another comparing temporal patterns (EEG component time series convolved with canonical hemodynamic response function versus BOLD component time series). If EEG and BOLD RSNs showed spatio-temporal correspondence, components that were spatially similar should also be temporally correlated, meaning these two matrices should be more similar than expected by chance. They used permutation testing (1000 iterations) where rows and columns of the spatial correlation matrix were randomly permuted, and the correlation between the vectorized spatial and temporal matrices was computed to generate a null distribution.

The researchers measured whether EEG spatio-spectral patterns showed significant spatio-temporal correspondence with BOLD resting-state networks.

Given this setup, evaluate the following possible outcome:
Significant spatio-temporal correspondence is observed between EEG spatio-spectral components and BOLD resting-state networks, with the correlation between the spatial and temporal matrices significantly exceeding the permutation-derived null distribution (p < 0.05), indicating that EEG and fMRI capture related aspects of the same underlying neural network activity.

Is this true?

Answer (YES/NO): NO